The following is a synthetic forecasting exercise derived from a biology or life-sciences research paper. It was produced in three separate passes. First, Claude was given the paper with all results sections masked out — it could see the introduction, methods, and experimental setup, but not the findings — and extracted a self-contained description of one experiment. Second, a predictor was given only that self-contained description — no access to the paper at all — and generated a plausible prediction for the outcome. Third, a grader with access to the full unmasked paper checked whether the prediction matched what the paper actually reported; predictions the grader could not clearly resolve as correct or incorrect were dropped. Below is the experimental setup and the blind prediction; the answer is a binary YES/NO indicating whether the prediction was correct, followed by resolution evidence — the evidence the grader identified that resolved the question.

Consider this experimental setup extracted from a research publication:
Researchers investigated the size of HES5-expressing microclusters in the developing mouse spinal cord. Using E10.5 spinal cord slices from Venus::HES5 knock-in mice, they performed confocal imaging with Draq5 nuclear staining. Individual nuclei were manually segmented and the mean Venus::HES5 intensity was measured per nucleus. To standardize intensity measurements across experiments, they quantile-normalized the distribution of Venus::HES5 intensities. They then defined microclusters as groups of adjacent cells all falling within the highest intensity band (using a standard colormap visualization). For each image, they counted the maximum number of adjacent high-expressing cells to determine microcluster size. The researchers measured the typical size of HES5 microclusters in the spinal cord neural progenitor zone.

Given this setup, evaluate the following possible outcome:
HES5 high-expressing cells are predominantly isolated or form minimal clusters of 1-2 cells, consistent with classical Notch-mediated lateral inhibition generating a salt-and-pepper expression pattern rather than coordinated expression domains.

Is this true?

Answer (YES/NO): NO